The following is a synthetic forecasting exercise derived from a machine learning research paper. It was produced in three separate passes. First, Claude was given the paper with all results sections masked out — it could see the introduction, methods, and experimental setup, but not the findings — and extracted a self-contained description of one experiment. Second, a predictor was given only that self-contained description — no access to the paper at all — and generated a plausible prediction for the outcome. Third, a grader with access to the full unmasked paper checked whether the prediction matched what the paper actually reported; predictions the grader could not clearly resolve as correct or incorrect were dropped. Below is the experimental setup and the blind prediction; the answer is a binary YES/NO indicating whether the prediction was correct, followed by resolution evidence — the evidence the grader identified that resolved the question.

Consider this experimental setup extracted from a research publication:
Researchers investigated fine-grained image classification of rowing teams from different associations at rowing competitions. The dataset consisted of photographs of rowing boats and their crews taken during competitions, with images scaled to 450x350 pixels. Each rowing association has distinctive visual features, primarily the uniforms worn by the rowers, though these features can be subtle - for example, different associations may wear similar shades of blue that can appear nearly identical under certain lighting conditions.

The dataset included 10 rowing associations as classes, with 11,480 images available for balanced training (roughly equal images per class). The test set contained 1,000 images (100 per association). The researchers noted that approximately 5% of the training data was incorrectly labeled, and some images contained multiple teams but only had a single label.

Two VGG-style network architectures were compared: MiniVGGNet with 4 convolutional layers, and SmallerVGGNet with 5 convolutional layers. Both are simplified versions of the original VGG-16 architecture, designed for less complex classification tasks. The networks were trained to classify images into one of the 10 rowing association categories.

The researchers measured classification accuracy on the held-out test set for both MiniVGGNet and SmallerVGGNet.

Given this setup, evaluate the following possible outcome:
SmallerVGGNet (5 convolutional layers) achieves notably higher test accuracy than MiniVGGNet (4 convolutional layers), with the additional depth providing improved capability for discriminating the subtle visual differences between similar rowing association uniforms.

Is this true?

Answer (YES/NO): YES